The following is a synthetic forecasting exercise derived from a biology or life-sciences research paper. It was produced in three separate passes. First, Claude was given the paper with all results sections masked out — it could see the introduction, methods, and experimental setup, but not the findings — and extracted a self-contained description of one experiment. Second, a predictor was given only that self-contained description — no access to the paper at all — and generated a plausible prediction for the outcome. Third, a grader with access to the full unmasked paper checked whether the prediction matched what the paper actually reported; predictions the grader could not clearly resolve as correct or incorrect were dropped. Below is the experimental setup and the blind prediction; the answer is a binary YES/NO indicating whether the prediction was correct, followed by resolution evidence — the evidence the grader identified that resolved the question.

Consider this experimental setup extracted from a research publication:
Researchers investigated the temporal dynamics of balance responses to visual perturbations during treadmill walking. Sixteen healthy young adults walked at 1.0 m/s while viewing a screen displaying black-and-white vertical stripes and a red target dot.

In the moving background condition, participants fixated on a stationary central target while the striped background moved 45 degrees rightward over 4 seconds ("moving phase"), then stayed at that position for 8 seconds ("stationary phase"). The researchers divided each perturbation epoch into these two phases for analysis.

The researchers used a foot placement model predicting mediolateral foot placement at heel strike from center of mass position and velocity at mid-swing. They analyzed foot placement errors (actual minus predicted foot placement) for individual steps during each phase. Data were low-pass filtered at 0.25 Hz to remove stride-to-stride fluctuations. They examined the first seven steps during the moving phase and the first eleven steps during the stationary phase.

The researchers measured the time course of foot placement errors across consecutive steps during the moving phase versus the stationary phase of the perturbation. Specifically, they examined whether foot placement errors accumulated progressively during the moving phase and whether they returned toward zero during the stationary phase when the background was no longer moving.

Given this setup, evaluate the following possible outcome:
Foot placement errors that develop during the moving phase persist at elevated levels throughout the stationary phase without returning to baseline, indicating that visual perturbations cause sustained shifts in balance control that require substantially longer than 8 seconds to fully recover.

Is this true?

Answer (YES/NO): NO